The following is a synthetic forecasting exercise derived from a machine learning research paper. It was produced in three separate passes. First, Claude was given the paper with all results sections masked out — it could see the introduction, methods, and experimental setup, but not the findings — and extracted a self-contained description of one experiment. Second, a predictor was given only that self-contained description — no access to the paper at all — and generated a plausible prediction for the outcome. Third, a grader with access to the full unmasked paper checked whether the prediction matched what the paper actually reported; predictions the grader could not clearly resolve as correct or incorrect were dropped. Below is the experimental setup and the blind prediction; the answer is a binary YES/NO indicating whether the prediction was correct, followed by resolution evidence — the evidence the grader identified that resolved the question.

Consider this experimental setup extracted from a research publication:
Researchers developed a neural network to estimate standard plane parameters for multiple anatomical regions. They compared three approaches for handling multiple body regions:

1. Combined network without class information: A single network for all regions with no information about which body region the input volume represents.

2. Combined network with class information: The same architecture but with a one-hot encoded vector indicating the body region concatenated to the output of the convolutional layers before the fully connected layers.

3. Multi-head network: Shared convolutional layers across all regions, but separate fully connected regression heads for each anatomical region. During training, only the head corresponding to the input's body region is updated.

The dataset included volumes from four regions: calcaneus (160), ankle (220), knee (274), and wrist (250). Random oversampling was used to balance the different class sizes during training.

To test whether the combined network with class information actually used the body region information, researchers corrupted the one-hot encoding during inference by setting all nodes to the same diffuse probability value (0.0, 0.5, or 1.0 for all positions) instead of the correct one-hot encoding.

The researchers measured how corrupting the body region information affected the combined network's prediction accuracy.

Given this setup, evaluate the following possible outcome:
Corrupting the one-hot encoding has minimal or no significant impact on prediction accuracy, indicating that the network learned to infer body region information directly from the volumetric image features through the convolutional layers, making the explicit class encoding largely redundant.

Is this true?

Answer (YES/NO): NO